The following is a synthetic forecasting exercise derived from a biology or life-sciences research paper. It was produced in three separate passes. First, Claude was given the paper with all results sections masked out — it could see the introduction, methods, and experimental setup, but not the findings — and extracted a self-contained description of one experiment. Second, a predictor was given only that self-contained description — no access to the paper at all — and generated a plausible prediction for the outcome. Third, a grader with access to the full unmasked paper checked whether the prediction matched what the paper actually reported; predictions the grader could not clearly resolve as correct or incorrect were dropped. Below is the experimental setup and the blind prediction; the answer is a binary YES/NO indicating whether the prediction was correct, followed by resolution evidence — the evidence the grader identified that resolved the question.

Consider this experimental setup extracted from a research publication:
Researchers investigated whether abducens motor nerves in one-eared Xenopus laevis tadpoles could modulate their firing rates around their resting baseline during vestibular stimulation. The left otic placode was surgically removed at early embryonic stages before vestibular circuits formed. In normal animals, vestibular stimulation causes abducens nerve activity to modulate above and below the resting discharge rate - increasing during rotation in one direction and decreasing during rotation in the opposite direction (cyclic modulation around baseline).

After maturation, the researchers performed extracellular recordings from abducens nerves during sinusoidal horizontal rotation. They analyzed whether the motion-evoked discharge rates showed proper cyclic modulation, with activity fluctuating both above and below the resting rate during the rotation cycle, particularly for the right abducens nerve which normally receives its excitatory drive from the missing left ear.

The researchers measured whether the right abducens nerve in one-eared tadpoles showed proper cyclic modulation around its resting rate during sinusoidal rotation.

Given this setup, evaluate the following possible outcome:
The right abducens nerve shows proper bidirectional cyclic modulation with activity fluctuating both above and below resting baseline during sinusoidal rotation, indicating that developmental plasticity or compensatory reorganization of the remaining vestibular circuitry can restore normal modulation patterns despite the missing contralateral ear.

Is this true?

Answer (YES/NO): NO